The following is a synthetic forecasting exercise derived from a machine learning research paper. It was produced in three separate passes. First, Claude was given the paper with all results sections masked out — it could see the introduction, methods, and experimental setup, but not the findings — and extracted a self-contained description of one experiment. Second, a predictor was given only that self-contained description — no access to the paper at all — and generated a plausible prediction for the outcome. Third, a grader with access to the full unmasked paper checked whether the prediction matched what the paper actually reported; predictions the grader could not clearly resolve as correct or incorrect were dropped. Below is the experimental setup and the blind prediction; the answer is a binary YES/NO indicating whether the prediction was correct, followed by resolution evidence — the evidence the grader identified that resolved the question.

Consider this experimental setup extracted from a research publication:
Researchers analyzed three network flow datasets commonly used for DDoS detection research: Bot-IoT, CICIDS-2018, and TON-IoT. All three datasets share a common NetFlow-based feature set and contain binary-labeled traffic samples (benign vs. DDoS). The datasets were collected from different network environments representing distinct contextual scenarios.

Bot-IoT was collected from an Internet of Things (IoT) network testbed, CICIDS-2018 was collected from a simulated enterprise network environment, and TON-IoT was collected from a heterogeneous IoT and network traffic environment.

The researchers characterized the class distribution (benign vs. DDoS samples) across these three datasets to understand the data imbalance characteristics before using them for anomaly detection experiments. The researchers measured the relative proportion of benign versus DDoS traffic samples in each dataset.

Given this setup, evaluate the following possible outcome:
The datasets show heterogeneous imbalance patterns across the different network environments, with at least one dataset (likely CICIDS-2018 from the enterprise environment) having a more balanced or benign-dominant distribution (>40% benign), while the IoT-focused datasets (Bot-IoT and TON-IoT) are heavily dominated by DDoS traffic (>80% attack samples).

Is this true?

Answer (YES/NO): NO